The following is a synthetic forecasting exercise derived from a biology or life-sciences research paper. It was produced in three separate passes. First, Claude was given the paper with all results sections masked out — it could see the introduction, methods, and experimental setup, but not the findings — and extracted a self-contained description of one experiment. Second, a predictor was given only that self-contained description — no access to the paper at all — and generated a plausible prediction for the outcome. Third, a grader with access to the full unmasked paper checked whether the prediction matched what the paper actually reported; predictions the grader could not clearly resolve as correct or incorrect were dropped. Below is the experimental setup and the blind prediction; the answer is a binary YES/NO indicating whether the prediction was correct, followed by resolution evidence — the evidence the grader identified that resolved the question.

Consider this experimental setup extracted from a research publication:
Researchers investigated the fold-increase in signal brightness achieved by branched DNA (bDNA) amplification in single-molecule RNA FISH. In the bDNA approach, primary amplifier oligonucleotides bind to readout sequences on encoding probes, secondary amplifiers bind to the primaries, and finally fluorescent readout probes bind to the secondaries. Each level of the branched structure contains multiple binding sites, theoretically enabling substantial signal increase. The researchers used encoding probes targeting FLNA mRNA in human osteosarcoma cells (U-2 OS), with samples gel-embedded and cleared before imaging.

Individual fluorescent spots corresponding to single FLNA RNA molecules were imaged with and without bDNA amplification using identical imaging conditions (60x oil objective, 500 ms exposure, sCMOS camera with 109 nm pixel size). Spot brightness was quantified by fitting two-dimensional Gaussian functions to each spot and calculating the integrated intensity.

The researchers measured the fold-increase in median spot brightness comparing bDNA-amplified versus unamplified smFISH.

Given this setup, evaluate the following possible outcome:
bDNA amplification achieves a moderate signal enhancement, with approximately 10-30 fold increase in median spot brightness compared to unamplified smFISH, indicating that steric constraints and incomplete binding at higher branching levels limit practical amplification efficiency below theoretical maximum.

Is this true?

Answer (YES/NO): YES